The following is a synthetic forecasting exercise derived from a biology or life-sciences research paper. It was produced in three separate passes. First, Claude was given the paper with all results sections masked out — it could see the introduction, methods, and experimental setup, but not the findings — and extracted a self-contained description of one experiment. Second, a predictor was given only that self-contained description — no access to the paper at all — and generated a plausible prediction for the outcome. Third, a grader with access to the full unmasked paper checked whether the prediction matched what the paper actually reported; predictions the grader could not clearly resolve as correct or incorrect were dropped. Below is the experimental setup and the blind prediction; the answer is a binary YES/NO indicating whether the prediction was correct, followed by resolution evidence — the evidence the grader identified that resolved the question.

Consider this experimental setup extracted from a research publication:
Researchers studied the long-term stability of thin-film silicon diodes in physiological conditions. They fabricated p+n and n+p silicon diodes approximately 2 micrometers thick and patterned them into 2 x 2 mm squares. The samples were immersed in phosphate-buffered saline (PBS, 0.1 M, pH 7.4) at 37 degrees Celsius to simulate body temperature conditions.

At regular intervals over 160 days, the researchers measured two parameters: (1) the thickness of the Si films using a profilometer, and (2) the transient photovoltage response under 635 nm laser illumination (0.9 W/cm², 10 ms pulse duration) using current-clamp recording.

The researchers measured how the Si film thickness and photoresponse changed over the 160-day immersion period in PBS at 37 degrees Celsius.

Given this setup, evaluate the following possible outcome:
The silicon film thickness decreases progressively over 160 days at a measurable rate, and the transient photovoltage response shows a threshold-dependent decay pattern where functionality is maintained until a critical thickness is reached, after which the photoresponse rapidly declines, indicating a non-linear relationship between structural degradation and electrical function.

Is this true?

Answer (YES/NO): NO